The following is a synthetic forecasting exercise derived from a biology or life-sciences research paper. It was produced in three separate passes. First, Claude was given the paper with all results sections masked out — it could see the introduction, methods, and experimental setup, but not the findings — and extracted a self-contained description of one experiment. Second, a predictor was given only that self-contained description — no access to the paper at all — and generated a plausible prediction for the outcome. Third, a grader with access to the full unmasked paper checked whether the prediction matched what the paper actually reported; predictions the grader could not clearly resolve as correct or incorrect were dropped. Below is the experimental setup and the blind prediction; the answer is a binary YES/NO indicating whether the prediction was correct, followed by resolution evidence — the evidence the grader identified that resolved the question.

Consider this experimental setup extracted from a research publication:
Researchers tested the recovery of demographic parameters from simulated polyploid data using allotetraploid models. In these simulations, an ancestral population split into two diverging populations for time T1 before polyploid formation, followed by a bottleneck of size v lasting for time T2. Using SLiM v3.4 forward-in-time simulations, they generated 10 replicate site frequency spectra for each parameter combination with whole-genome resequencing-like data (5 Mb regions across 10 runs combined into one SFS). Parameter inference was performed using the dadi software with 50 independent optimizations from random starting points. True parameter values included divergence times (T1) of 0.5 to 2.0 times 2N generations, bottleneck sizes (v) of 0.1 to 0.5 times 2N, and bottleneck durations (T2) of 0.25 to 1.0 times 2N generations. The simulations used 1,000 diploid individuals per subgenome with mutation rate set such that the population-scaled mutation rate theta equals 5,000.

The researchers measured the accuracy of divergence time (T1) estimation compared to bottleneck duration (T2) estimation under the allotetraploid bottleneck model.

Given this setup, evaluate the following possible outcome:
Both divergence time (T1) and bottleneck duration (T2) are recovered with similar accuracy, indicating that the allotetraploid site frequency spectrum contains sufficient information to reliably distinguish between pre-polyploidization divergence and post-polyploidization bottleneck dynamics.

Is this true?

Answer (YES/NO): NO